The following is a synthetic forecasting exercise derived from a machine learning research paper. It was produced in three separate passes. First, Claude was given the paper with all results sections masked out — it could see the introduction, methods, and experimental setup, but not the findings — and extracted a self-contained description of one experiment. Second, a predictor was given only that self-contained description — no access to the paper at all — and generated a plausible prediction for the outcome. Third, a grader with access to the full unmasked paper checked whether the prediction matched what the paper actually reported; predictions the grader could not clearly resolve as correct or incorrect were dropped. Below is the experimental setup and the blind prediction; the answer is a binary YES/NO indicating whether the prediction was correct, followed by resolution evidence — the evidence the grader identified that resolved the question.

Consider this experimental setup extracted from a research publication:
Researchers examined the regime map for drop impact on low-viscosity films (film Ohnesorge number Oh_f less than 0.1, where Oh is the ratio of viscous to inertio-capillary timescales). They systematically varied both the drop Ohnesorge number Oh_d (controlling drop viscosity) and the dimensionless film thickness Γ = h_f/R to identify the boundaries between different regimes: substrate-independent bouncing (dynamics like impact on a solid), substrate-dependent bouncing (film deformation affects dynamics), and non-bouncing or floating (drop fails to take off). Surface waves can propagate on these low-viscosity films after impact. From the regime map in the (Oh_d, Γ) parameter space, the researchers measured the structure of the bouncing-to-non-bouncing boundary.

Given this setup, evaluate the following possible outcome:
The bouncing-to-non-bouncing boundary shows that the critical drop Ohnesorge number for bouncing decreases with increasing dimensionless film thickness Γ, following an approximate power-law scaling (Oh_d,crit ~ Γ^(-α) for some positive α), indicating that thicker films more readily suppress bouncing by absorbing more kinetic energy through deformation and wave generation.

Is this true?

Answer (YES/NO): NO